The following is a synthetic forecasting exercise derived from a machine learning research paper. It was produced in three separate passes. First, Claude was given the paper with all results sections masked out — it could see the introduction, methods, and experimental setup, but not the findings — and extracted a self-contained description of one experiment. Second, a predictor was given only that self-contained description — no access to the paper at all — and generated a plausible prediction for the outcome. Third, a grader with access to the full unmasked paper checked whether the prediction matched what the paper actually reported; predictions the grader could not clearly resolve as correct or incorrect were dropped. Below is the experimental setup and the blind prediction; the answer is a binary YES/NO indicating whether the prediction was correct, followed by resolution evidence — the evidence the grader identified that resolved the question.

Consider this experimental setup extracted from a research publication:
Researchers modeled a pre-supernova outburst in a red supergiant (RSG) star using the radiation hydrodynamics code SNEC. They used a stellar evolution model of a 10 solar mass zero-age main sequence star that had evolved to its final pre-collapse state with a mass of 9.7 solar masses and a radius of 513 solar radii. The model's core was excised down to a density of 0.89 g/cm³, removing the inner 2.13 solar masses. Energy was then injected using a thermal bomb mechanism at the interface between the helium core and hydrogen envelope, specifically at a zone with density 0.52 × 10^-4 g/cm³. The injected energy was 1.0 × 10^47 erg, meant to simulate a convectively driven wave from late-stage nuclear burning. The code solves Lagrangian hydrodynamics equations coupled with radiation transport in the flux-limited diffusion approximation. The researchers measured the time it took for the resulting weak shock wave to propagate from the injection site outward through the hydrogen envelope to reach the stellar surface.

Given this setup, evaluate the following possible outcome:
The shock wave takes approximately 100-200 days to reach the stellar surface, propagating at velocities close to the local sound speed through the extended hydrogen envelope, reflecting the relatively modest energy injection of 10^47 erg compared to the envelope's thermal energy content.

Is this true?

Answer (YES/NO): YES